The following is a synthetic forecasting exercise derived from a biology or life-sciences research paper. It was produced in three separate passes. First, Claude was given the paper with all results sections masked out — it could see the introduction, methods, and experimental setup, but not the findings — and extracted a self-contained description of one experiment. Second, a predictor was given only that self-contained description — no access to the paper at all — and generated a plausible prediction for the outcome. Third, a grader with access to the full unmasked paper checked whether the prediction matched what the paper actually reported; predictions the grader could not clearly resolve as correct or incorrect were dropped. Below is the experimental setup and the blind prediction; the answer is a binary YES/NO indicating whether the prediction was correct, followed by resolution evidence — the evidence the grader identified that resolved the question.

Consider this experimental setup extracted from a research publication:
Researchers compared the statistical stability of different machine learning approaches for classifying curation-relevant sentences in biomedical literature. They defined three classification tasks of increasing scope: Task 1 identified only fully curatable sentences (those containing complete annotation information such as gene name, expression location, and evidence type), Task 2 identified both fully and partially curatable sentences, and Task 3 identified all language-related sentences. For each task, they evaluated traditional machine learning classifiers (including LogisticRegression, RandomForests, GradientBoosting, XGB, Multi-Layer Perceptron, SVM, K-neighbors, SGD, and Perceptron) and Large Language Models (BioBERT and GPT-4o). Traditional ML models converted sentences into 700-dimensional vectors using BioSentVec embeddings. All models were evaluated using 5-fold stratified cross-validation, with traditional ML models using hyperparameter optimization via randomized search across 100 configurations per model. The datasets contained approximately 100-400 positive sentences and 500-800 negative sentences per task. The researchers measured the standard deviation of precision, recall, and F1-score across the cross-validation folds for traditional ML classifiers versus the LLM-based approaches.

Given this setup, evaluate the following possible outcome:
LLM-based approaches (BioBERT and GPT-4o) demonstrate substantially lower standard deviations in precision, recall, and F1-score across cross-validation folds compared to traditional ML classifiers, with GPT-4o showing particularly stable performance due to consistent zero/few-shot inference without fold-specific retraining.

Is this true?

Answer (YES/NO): NO